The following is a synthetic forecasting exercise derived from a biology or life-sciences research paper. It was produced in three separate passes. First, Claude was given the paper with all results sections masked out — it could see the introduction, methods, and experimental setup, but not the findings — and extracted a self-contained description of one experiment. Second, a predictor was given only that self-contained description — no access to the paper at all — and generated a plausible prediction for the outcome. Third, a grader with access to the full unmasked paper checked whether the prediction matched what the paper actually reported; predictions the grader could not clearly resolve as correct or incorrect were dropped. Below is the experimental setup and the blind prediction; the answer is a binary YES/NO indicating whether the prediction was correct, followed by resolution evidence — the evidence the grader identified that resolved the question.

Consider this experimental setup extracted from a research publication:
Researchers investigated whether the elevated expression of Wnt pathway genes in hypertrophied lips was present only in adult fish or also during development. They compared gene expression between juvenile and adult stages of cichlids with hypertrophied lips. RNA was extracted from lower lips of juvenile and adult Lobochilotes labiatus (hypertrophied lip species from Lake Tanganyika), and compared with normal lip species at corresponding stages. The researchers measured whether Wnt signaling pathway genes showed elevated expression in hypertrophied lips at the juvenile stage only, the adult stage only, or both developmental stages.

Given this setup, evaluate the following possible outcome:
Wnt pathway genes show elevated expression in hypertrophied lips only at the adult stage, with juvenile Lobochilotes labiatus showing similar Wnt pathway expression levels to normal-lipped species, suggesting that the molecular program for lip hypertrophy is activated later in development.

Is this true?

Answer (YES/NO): NO